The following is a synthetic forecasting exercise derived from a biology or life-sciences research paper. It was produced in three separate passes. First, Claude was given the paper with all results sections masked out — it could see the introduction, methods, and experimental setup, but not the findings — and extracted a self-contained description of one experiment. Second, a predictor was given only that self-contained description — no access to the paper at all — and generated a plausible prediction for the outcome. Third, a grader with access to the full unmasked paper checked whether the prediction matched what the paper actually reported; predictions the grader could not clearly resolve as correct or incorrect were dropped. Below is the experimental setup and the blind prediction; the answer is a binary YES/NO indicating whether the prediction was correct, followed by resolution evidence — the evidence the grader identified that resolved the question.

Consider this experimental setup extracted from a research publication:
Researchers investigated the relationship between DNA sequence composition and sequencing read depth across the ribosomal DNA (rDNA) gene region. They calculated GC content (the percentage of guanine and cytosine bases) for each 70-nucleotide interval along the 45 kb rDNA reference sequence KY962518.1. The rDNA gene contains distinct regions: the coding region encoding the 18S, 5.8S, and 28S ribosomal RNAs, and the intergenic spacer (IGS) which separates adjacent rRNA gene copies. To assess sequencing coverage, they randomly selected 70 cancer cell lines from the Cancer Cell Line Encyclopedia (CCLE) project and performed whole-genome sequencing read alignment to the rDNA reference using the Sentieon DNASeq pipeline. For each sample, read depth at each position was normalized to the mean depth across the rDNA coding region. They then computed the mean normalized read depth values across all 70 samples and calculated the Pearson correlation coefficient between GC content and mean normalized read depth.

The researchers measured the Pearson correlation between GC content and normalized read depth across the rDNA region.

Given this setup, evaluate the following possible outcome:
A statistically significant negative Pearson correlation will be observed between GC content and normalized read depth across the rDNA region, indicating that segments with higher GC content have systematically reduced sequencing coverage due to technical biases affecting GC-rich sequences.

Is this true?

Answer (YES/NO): YES